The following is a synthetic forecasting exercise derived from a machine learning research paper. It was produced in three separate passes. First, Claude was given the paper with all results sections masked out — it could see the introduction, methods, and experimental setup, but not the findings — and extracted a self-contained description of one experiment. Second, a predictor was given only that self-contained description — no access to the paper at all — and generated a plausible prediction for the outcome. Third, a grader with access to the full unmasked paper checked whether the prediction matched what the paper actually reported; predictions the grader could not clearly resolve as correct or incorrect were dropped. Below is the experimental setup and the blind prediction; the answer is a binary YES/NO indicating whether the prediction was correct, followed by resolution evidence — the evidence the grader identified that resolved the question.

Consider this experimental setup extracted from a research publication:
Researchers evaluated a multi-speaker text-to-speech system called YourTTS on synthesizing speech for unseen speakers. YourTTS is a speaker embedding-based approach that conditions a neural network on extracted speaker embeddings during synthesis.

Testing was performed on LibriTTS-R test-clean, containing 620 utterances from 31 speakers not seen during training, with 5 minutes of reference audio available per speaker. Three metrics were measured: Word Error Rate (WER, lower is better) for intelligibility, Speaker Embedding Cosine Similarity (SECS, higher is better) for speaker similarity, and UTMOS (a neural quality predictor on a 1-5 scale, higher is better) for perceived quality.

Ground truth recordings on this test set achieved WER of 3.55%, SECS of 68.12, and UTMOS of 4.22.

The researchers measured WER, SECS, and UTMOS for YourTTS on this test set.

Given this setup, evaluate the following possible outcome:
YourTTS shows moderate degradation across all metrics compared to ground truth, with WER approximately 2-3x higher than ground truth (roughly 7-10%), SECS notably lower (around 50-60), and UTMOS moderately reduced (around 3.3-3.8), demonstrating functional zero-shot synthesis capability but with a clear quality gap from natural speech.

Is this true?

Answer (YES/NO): YES